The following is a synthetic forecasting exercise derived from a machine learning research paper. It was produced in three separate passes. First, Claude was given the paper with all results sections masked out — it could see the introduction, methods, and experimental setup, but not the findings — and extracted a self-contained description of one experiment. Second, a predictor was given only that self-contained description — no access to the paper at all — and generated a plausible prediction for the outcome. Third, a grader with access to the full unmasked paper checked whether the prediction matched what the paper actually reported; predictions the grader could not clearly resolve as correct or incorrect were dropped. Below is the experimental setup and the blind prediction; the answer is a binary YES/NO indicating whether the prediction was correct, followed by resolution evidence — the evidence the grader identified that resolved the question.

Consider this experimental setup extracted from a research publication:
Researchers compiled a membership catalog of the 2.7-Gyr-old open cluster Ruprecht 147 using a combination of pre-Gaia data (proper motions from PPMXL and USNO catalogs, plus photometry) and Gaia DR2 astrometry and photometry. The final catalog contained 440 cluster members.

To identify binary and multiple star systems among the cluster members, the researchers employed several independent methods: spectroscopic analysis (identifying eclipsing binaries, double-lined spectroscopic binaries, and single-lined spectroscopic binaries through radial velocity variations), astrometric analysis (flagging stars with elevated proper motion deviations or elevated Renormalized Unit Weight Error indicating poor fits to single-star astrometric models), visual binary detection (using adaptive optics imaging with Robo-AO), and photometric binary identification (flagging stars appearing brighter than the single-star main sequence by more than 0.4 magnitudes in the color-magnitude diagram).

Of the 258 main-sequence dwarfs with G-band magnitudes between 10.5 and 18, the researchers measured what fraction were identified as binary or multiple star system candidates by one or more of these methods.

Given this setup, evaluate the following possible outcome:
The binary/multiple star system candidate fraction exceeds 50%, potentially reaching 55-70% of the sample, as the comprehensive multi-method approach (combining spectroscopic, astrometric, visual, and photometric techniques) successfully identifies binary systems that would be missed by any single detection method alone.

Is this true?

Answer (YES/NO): NO